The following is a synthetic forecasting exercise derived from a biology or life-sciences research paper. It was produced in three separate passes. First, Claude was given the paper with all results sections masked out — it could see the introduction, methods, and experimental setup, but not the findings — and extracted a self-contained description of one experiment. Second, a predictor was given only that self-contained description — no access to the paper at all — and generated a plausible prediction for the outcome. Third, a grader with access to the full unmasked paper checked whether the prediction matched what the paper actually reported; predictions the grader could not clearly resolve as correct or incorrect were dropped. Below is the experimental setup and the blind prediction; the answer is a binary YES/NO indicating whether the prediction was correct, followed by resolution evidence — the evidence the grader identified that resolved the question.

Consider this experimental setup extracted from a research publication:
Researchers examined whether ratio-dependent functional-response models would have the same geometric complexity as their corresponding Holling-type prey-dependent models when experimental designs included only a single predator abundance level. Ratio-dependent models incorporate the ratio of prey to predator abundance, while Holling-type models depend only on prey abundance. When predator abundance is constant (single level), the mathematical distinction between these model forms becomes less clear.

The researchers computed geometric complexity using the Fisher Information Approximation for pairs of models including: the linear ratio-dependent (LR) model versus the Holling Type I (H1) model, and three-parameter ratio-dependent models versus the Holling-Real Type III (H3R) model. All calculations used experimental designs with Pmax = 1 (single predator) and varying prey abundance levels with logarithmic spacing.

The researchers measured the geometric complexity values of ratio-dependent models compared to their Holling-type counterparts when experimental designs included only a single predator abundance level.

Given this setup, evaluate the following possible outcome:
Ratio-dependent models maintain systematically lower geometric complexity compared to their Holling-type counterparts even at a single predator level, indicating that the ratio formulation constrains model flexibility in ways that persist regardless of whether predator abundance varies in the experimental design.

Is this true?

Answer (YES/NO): NO